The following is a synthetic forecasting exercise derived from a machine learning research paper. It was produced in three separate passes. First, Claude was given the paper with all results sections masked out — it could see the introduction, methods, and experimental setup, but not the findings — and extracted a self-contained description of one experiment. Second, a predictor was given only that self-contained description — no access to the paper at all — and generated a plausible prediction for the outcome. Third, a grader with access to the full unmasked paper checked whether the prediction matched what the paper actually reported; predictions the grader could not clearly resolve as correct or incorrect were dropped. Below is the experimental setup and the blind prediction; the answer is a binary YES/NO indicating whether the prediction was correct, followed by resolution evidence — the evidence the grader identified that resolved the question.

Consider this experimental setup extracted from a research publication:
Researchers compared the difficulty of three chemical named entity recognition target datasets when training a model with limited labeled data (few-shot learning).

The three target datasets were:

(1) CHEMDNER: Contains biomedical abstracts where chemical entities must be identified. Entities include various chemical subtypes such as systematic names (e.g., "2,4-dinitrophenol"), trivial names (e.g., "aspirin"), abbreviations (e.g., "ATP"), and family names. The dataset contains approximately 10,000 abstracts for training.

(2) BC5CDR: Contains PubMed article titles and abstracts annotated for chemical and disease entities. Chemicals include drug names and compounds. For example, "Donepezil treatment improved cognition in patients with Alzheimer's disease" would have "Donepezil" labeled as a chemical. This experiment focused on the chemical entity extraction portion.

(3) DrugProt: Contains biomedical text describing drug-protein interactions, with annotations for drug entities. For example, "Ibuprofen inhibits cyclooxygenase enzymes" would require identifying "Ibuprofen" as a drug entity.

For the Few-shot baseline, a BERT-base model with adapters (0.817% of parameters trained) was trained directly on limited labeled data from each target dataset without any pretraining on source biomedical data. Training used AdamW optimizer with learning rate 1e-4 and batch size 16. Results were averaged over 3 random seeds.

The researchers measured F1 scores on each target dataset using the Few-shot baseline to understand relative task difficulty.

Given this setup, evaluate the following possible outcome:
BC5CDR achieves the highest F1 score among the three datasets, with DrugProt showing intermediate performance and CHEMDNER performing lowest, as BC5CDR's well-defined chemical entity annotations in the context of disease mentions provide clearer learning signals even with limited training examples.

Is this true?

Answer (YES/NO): YES